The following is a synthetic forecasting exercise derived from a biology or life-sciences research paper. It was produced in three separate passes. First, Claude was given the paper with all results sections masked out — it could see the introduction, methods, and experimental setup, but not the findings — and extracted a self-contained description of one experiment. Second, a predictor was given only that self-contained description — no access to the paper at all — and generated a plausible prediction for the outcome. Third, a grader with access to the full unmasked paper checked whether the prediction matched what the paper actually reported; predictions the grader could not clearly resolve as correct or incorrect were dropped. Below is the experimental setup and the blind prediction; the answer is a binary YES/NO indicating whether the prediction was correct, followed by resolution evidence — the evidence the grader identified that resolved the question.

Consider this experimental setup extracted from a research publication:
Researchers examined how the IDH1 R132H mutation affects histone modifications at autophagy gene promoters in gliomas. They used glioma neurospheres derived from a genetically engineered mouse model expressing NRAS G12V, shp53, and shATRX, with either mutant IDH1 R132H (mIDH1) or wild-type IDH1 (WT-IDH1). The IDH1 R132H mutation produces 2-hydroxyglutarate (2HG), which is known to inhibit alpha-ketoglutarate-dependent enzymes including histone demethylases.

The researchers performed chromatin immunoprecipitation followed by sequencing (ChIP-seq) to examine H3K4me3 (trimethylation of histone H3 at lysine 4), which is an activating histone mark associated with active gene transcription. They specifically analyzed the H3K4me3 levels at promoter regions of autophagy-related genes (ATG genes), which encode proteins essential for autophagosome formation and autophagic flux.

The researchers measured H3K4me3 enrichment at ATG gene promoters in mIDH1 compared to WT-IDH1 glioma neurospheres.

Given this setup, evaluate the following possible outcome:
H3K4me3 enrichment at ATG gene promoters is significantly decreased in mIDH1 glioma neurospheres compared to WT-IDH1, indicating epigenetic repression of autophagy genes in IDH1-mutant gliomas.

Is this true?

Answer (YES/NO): NO